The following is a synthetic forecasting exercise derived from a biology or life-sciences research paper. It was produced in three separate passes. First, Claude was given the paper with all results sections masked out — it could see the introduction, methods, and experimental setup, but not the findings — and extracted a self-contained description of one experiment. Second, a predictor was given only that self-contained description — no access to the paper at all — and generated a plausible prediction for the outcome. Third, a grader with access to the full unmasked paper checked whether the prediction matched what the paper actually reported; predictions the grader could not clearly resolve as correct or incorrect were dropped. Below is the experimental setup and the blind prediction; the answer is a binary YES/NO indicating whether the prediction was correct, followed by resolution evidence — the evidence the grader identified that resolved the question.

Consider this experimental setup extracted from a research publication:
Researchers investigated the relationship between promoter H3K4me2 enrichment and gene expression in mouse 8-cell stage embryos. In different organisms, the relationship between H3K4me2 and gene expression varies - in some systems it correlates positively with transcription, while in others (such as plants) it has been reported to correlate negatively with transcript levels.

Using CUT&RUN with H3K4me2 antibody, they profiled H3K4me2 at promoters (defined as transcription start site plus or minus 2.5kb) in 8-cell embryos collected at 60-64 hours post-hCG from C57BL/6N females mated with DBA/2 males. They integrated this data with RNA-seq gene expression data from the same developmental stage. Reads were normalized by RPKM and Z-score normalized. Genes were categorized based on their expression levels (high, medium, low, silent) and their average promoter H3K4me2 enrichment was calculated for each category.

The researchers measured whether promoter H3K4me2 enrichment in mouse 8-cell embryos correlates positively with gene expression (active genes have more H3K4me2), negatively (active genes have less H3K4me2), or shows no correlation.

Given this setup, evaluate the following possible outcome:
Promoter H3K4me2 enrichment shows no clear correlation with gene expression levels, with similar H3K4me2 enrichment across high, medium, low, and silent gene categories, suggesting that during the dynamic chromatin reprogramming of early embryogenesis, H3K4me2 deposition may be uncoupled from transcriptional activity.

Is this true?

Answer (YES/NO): NO